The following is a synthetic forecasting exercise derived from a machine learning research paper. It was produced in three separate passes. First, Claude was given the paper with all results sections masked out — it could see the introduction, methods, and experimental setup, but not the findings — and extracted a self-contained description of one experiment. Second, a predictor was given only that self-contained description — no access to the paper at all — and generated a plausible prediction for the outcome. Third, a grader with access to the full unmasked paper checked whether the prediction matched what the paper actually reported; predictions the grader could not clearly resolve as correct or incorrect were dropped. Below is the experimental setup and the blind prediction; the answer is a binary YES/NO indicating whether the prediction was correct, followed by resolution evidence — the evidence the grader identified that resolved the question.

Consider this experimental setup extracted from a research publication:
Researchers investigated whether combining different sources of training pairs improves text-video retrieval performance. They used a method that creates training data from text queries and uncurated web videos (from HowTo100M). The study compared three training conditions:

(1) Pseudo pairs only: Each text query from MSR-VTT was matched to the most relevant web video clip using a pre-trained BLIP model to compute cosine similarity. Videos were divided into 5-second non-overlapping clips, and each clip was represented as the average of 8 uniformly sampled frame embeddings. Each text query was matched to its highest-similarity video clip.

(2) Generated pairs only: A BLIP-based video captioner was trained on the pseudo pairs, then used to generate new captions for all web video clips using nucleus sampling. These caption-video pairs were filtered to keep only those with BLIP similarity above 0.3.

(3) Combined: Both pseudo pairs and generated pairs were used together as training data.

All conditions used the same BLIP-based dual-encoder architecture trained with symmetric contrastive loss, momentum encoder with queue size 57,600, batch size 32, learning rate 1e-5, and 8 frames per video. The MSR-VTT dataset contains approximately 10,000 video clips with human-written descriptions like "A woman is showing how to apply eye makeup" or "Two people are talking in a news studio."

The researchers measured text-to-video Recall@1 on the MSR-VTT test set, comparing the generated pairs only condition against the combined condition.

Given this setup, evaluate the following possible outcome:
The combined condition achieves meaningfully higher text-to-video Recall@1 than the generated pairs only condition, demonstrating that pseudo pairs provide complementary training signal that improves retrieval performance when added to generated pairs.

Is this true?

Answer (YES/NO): NO